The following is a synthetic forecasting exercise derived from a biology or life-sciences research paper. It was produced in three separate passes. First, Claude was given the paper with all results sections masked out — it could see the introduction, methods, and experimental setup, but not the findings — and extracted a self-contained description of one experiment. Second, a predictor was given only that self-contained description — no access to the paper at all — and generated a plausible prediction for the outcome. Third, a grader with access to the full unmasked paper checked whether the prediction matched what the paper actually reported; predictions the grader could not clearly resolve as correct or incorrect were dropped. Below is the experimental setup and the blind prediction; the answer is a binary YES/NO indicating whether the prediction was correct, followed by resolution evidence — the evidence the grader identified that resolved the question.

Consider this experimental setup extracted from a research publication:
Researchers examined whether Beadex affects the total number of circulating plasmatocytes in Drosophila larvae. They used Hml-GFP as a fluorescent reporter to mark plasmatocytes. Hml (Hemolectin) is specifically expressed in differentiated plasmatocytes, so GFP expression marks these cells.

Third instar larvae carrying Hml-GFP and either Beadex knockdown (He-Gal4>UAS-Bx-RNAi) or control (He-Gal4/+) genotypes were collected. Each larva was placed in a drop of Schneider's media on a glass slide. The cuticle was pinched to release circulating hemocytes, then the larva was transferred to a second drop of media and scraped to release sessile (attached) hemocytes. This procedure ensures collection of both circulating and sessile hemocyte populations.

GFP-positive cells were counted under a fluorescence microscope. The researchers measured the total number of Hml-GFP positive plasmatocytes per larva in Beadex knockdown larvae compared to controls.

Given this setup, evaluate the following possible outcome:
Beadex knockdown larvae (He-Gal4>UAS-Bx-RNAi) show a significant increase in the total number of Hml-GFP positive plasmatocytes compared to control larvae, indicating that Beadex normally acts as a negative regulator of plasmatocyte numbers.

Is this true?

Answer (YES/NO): NO